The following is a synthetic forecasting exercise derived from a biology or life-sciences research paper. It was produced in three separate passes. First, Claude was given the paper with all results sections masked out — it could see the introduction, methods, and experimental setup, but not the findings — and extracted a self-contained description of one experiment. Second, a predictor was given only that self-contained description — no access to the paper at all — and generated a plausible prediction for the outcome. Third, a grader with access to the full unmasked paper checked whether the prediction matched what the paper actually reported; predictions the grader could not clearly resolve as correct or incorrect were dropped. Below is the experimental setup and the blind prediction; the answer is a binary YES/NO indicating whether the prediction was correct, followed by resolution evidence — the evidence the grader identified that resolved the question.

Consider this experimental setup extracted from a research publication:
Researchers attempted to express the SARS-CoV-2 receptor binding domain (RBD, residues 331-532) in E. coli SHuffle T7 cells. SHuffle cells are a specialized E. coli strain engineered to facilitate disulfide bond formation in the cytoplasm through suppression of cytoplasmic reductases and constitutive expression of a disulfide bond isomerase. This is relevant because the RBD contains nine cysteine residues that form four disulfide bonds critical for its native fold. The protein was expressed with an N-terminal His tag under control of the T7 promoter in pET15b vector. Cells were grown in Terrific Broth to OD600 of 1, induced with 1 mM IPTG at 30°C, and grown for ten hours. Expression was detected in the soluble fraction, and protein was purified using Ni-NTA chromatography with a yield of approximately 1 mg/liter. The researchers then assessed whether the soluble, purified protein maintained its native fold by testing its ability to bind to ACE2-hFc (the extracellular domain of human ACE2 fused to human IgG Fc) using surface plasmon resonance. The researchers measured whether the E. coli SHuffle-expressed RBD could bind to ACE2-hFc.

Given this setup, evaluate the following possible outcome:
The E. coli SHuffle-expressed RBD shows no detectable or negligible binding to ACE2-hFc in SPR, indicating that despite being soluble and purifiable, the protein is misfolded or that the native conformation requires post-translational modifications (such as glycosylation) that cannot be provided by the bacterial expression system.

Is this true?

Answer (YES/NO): YES